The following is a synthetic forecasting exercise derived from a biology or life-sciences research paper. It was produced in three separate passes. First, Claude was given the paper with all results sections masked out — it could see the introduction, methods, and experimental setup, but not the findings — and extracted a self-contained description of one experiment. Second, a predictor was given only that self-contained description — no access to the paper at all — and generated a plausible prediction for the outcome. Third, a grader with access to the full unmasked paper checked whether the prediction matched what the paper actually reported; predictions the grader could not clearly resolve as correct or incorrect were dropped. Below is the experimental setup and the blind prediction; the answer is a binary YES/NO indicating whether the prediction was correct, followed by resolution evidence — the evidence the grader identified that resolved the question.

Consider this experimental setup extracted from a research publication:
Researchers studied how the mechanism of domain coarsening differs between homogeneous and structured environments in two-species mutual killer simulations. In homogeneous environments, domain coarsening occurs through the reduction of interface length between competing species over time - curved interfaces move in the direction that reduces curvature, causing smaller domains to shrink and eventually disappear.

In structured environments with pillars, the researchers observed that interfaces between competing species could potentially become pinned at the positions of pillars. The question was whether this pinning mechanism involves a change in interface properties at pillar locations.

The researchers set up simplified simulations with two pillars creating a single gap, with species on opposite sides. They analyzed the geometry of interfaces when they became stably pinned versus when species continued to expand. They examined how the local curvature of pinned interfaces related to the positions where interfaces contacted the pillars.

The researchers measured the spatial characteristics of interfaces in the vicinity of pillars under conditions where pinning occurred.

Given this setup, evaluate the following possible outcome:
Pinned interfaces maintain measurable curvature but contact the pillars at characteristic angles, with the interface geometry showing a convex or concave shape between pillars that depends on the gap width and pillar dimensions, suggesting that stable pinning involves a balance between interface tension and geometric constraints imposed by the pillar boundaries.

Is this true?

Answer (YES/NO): NO